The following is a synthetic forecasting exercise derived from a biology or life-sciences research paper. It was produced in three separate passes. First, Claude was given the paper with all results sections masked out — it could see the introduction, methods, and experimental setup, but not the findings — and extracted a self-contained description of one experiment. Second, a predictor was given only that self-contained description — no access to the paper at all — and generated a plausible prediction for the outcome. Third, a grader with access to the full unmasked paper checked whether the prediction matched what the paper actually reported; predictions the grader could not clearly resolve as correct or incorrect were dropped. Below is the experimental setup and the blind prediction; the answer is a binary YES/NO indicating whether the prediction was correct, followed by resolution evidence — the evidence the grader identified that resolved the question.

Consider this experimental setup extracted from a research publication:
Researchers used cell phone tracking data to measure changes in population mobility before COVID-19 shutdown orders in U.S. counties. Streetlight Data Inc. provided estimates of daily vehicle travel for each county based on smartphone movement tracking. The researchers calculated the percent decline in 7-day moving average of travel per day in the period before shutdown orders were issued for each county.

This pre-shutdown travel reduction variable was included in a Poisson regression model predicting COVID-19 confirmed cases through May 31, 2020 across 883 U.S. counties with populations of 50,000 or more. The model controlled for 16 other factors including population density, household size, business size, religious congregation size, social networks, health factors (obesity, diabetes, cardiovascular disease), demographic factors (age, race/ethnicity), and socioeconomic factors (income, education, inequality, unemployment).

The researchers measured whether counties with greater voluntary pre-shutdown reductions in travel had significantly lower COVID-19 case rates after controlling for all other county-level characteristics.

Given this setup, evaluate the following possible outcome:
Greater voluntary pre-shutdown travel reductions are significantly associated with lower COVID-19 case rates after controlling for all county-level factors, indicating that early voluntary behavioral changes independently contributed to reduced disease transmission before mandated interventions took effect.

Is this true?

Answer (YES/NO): NO